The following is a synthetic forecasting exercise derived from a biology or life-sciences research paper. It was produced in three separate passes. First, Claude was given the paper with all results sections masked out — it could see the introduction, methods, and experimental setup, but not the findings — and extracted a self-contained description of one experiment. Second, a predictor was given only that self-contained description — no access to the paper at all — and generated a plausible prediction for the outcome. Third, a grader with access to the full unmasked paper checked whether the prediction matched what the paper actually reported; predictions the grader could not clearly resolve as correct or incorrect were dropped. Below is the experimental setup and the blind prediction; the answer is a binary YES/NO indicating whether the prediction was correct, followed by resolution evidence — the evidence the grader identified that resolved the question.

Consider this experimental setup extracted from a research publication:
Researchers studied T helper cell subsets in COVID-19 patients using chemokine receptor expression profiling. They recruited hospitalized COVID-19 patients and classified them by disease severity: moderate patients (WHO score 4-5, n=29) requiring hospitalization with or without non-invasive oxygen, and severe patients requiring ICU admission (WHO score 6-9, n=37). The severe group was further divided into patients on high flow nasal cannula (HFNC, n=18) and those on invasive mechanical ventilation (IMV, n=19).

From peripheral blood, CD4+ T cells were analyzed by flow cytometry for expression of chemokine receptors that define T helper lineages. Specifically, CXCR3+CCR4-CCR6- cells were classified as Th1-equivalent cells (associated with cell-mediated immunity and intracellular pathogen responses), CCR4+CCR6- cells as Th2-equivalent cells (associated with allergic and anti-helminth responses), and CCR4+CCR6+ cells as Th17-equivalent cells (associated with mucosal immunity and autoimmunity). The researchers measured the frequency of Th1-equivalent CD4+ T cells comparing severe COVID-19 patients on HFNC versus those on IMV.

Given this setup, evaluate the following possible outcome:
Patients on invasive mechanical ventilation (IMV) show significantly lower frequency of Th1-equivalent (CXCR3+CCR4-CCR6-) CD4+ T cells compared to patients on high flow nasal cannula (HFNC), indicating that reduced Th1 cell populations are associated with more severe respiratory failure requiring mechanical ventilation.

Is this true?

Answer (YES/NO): NO